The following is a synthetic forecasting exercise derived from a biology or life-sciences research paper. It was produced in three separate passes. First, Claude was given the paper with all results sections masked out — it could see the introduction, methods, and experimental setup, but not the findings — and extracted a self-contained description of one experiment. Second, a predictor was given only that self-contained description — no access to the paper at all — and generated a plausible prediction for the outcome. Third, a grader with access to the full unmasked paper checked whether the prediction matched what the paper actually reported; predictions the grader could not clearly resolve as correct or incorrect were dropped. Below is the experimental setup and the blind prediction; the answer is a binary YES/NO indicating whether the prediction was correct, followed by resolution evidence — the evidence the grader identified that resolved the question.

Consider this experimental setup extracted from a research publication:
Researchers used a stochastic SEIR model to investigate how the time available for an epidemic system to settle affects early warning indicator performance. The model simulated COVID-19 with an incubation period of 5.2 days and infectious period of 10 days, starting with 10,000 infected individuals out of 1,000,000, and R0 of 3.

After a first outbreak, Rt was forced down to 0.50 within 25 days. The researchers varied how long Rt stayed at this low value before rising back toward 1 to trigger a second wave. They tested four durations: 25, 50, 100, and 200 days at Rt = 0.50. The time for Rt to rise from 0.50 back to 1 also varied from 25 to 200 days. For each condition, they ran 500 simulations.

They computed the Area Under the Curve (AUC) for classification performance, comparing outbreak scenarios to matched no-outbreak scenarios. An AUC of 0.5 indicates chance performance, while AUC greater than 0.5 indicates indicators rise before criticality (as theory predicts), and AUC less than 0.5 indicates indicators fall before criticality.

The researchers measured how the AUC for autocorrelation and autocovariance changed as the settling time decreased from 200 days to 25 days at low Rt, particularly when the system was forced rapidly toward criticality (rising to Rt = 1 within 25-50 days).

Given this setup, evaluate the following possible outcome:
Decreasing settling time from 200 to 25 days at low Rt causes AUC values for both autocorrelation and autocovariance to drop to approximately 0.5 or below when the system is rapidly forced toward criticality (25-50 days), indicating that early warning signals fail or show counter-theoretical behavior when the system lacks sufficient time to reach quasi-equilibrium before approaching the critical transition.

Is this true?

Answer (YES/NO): YES